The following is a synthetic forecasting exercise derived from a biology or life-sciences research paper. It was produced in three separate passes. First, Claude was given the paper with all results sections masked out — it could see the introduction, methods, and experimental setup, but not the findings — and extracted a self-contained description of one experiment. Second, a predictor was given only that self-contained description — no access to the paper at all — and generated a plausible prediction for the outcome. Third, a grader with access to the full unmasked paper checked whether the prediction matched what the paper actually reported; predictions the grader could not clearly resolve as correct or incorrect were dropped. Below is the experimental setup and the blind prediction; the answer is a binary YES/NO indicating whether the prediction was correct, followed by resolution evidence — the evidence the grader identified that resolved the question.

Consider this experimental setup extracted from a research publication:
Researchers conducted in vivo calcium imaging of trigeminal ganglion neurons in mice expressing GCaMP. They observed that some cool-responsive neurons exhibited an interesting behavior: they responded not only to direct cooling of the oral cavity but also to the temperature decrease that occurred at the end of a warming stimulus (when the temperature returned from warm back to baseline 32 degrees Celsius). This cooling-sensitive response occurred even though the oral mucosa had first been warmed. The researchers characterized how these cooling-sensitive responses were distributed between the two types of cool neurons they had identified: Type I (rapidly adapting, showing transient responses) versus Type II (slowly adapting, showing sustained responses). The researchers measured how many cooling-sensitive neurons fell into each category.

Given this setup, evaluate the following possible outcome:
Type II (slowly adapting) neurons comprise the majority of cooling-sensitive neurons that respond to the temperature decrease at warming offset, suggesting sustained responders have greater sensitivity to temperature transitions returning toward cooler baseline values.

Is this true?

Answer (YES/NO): NO